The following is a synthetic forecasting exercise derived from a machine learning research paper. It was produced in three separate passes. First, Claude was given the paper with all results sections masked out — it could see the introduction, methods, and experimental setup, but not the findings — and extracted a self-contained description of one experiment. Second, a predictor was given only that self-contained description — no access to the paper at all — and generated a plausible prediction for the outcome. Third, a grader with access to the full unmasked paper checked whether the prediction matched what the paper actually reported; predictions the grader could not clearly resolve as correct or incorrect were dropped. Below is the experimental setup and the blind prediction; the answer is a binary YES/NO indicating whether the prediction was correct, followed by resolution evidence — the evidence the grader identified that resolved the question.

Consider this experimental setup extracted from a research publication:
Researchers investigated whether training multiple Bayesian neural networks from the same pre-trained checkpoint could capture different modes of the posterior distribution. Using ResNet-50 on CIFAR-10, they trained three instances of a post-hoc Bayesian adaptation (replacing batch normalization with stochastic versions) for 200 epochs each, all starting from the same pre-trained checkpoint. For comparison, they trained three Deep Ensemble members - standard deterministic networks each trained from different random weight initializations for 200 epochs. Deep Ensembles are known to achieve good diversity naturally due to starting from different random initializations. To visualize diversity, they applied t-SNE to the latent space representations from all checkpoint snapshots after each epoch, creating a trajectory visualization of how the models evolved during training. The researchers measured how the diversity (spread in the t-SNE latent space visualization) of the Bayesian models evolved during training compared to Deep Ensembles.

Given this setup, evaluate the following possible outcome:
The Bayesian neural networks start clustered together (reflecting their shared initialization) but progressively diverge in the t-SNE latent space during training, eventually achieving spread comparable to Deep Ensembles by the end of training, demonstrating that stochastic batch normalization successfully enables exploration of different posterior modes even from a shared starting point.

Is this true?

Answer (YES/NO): NO